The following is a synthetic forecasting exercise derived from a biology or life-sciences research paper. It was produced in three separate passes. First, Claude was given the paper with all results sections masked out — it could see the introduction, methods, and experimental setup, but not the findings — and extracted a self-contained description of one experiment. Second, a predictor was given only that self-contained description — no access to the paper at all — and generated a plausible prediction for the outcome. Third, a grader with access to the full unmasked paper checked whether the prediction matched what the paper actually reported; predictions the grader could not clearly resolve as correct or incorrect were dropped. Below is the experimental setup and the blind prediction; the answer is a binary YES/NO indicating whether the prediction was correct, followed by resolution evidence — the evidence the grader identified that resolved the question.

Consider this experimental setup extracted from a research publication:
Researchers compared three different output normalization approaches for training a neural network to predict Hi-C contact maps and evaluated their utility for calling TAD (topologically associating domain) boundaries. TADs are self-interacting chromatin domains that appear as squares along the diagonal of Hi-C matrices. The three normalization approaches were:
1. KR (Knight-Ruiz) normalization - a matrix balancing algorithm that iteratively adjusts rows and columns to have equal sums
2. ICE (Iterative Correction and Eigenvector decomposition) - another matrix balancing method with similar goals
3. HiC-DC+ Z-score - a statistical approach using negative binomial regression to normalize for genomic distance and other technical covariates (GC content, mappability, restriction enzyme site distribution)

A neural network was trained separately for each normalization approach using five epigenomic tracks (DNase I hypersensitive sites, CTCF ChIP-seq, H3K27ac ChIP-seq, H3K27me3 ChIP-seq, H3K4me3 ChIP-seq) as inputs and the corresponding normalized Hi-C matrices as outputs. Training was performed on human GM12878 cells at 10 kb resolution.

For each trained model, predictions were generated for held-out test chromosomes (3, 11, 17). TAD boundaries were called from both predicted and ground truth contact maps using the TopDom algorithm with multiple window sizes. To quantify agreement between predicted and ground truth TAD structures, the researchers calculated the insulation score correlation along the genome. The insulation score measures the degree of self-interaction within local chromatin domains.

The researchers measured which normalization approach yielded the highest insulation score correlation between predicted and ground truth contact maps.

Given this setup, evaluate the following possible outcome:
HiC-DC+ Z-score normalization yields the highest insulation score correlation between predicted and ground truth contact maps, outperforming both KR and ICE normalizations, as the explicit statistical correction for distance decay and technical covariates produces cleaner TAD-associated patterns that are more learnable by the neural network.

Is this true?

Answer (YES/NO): NO